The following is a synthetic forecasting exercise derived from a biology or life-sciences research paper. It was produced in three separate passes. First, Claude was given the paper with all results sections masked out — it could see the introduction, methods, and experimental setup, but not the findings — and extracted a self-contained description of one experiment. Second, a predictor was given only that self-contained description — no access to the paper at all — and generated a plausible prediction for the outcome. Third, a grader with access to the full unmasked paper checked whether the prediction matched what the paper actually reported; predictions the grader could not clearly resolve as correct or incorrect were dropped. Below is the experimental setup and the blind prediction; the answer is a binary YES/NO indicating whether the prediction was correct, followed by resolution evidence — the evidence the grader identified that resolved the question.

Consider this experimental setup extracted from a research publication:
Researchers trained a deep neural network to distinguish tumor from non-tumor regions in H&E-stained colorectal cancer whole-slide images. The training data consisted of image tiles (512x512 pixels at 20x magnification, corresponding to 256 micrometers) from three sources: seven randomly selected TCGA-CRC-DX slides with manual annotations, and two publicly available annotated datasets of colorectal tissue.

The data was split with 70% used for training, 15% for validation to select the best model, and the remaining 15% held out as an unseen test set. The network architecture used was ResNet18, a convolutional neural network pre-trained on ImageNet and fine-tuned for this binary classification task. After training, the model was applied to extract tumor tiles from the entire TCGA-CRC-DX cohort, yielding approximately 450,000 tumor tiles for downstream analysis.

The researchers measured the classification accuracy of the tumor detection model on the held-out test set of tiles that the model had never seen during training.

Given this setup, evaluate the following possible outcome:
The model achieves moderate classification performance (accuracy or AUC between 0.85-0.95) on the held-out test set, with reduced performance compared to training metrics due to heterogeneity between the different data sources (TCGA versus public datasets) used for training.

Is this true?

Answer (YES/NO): NO